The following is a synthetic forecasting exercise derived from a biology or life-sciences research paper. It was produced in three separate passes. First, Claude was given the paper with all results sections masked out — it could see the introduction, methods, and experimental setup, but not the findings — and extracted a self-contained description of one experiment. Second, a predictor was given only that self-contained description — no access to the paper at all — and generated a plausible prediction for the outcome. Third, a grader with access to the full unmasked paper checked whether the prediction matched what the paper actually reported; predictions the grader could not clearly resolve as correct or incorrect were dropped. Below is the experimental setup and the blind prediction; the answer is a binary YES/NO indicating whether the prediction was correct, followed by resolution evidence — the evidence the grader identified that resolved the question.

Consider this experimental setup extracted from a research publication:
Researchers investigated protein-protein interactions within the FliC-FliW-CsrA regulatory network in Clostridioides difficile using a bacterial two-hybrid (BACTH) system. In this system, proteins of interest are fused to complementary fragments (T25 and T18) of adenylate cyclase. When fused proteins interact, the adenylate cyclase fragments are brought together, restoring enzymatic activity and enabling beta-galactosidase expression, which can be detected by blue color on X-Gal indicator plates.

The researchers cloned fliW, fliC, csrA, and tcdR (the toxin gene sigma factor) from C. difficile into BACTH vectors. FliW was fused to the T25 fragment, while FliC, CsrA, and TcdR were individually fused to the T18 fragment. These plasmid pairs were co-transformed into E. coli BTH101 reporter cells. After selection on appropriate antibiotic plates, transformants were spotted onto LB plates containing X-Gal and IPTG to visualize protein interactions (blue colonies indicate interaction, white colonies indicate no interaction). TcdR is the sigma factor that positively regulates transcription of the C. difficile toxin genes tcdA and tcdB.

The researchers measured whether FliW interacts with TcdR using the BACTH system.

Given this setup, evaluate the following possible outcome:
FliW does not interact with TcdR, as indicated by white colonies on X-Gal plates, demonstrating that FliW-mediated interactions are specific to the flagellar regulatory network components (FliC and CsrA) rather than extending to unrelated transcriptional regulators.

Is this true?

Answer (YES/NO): NO